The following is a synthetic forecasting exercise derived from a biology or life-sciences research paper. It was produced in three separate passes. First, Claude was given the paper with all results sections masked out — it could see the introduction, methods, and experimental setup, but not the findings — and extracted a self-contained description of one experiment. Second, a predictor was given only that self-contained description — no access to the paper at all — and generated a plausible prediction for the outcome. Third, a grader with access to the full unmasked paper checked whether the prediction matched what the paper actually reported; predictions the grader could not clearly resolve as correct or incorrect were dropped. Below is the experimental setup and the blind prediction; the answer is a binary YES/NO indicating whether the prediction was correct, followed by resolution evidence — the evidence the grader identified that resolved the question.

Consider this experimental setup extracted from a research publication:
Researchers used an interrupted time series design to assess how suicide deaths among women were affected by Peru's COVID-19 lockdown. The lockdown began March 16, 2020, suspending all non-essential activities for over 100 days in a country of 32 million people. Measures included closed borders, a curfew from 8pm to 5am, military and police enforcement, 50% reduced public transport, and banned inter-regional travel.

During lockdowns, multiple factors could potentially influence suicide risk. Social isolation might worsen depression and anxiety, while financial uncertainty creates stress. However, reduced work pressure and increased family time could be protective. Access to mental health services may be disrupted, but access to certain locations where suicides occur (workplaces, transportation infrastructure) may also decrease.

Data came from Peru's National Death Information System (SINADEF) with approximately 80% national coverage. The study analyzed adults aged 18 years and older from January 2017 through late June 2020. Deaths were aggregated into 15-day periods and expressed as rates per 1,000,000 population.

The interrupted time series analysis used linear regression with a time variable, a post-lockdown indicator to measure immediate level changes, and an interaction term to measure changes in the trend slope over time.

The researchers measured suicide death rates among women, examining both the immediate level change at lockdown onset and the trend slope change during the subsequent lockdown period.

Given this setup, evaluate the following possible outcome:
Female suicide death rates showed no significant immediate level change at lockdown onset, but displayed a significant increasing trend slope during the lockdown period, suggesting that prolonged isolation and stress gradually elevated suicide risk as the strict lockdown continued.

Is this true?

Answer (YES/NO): NO